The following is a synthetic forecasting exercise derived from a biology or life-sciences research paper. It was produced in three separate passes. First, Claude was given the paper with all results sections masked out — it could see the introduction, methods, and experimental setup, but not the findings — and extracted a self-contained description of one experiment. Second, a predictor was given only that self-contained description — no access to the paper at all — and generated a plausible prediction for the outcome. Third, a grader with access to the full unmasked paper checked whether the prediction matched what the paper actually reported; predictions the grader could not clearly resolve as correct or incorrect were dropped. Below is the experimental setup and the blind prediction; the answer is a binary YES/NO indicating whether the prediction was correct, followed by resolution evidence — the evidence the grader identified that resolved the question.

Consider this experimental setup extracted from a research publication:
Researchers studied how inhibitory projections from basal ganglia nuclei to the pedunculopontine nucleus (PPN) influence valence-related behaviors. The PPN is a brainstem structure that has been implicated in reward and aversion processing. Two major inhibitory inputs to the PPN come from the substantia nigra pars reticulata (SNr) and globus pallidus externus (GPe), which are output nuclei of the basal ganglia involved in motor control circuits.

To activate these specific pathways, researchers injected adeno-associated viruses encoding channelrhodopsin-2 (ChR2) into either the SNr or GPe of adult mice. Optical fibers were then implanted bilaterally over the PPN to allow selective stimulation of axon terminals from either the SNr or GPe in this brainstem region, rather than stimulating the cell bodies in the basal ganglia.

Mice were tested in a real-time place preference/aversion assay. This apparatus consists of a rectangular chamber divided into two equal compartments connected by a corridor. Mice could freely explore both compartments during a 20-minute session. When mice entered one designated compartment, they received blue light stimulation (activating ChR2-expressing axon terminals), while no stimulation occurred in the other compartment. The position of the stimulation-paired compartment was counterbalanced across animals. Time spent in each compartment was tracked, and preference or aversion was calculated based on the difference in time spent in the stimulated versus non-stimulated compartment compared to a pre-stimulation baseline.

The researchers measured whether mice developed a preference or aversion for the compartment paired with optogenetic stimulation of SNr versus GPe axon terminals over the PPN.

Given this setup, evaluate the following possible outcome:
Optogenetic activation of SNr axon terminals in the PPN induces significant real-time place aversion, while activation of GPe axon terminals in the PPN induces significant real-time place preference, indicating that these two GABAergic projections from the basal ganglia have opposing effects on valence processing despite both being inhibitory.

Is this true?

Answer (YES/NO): YES